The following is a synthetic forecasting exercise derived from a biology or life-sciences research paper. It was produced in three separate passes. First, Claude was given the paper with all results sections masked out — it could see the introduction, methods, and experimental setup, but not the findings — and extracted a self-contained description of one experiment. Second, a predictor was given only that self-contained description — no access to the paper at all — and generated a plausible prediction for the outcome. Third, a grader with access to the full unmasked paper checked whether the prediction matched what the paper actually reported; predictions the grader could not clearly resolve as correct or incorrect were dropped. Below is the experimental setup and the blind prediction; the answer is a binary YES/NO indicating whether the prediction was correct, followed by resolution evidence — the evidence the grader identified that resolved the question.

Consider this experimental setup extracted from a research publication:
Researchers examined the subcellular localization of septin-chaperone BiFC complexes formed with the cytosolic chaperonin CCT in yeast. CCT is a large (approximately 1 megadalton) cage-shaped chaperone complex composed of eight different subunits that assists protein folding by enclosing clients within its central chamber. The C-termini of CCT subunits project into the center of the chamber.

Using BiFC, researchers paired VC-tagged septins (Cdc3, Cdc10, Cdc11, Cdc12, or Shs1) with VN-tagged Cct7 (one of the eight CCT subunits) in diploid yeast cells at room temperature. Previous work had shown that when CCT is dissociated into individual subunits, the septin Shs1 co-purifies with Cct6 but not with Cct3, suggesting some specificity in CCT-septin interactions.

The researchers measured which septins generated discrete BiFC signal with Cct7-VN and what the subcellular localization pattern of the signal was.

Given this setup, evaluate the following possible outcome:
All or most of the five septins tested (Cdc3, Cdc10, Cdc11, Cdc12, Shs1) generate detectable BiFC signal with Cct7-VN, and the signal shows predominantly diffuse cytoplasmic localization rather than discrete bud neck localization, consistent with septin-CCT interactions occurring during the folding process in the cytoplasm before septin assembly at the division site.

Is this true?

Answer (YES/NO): NO